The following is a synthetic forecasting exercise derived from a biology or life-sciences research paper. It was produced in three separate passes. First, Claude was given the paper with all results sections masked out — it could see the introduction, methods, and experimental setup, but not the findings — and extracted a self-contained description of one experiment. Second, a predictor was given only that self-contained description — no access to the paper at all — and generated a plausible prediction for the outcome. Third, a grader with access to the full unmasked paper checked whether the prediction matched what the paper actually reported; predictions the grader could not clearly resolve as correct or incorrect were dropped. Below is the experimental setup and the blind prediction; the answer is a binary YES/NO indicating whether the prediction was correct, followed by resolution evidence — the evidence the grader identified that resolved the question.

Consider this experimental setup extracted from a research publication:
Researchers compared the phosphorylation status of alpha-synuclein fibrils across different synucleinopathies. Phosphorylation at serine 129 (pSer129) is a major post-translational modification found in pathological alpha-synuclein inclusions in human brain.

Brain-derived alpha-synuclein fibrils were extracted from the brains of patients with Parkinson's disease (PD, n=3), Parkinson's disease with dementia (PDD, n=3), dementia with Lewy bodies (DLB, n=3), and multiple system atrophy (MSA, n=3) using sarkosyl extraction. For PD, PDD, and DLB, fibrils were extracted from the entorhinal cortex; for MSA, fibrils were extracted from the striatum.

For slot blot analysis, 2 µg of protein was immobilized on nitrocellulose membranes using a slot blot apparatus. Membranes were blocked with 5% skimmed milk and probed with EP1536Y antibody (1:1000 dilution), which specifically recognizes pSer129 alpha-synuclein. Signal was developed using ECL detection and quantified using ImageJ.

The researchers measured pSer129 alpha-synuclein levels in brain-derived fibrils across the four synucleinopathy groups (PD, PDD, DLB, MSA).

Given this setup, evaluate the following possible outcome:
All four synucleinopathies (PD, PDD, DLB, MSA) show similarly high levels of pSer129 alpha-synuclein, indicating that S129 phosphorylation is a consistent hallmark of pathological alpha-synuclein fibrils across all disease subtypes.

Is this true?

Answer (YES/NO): NO